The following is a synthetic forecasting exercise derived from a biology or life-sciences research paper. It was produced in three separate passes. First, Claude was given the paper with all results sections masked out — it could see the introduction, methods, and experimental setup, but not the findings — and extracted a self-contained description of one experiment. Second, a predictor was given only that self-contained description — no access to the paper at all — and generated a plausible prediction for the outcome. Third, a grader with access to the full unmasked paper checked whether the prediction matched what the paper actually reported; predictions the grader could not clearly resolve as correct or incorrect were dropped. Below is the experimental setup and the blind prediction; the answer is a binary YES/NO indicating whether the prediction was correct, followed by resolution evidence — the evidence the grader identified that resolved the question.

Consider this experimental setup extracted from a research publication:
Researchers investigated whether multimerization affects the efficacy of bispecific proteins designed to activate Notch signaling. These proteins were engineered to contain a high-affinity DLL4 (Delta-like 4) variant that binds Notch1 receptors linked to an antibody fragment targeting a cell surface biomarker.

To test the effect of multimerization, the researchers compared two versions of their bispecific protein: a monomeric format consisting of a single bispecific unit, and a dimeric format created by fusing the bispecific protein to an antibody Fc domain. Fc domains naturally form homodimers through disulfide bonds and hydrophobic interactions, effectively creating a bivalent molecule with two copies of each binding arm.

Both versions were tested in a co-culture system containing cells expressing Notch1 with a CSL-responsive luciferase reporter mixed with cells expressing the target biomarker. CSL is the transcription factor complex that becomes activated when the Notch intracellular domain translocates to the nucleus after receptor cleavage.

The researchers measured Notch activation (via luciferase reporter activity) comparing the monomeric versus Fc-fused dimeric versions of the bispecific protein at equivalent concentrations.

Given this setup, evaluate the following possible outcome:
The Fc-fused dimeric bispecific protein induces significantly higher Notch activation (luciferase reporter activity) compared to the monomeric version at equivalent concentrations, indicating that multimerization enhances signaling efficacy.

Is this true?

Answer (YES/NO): YES